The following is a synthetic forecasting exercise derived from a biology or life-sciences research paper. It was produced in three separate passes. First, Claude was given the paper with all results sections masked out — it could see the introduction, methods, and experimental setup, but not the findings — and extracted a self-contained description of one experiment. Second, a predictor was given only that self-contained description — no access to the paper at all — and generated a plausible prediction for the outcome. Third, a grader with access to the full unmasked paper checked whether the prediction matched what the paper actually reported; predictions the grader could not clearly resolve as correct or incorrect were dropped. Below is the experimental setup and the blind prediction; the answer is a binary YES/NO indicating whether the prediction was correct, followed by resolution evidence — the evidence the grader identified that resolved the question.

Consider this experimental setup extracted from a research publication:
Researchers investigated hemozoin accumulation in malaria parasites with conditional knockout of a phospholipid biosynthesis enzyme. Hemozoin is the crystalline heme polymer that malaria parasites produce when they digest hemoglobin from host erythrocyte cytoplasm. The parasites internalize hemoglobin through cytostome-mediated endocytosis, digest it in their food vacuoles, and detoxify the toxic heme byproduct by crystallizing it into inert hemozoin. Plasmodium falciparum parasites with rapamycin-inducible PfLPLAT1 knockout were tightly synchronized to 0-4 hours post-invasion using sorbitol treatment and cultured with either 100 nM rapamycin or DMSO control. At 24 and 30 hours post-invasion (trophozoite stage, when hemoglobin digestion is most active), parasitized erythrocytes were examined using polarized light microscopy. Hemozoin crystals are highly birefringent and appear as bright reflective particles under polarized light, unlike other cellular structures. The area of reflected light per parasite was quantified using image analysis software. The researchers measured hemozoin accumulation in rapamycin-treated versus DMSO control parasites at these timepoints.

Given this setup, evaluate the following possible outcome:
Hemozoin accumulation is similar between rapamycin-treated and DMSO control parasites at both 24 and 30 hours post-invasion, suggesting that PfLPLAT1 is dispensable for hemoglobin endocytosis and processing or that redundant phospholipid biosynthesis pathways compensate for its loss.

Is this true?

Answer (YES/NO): NO